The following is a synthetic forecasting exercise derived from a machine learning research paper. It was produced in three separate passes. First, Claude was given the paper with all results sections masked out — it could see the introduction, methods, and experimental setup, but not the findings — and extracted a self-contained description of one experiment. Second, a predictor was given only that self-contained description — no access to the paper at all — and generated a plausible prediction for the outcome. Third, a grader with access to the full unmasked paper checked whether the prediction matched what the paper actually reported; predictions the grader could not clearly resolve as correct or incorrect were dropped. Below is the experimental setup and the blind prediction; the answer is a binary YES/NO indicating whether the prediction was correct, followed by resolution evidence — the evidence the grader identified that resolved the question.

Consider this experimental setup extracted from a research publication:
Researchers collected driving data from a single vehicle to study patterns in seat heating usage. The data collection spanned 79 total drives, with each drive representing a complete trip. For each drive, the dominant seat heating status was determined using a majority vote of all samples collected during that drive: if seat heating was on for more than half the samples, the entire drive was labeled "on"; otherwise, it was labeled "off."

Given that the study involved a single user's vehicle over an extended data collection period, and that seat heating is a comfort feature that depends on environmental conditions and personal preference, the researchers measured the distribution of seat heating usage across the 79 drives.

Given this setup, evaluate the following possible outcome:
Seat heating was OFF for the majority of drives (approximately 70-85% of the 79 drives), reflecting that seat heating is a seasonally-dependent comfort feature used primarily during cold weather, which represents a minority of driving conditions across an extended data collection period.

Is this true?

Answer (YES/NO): NO